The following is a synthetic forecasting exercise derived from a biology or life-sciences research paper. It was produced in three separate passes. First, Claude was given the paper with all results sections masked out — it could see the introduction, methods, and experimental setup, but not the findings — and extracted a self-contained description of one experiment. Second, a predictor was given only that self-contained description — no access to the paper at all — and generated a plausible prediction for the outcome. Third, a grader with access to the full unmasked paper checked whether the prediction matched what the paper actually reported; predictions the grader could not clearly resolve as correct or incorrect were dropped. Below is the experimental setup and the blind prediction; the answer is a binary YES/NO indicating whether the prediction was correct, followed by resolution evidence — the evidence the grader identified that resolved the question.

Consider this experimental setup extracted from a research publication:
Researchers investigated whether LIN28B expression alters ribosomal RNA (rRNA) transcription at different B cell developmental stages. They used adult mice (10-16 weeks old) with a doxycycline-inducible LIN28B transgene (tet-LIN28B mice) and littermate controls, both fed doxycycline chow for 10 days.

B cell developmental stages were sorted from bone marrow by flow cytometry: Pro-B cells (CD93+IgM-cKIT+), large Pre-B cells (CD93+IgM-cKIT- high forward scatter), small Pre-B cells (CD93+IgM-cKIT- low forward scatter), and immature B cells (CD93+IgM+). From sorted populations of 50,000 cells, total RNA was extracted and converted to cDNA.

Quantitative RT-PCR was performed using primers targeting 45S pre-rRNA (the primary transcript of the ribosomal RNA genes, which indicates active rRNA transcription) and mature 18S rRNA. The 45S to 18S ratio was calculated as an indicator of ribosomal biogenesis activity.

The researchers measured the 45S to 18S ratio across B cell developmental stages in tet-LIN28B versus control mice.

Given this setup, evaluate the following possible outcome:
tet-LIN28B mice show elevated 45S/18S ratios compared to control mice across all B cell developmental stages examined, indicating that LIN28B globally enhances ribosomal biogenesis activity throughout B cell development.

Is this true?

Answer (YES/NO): NO